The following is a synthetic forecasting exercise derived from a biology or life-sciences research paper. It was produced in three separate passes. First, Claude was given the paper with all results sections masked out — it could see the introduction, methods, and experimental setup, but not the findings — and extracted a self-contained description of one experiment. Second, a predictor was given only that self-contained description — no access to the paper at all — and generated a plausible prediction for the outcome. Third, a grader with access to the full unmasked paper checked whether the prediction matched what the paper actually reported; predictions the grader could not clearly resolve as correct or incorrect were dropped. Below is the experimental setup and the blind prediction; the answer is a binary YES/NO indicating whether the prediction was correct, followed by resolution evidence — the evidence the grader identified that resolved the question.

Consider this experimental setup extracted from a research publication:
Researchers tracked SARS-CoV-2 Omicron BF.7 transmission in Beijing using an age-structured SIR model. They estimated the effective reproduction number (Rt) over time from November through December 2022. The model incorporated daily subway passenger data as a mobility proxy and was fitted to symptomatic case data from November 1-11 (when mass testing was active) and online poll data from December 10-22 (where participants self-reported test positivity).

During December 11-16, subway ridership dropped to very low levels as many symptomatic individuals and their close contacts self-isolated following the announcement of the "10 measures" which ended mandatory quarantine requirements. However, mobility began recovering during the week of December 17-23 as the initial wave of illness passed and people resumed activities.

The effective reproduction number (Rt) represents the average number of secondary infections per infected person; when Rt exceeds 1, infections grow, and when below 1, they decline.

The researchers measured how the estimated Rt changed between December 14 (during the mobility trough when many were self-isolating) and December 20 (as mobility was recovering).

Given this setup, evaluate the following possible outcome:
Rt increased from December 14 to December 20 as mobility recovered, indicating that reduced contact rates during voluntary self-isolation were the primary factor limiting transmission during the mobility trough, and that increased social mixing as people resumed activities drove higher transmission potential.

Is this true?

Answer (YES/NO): YES